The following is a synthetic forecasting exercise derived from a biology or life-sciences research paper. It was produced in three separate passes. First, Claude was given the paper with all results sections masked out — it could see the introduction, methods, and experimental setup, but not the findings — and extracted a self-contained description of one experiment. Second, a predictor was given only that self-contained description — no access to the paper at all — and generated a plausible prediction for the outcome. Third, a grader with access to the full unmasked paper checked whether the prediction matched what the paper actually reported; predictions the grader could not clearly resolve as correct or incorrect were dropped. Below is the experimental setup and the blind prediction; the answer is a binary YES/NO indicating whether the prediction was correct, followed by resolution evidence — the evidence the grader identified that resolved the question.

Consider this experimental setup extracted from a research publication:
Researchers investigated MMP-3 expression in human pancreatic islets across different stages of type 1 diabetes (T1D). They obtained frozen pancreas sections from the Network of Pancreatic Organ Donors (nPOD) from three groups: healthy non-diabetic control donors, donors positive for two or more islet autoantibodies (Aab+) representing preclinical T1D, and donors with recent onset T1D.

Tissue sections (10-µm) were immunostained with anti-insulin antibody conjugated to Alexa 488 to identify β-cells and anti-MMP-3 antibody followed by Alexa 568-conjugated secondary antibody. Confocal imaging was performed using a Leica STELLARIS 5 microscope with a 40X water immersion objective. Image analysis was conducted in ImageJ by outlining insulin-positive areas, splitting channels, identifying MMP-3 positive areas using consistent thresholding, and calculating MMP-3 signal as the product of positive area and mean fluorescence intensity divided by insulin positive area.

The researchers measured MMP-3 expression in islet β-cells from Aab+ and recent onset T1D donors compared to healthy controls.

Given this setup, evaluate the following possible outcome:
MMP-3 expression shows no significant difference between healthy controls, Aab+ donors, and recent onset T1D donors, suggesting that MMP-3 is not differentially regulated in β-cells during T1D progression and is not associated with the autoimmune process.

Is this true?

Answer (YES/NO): NO